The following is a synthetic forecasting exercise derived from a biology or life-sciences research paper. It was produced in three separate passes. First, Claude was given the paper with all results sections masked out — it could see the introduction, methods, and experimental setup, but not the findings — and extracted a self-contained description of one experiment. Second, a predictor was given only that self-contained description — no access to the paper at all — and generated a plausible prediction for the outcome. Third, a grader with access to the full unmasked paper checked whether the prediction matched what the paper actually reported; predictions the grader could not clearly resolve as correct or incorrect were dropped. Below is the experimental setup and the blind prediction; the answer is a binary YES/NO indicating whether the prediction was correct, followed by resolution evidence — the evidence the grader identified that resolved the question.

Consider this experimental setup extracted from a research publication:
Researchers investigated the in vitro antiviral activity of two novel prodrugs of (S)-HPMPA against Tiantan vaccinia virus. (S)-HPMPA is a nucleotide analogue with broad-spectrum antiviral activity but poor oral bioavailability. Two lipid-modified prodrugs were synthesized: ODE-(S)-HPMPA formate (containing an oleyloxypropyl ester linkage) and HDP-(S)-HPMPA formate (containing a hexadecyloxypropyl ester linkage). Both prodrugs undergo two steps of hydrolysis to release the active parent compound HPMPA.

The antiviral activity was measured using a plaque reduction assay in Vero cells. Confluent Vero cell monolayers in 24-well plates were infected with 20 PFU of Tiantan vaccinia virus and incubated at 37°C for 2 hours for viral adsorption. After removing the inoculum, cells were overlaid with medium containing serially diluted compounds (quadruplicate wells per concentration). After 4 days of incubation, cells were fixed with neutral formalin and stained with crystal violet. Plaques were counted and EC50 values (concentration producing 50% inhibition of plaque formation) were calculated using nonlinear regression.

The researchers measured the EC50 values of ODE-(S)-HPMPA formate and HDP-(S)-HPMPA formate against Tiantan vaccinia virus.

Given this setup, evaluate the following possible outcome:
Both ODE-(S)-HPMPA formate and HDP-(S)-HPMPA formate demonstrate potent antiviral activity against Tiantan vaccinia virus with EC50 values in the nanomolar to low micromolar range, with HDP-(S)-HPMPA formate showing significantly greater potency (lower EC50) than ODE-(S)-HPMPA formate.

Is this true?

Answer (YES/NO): NO